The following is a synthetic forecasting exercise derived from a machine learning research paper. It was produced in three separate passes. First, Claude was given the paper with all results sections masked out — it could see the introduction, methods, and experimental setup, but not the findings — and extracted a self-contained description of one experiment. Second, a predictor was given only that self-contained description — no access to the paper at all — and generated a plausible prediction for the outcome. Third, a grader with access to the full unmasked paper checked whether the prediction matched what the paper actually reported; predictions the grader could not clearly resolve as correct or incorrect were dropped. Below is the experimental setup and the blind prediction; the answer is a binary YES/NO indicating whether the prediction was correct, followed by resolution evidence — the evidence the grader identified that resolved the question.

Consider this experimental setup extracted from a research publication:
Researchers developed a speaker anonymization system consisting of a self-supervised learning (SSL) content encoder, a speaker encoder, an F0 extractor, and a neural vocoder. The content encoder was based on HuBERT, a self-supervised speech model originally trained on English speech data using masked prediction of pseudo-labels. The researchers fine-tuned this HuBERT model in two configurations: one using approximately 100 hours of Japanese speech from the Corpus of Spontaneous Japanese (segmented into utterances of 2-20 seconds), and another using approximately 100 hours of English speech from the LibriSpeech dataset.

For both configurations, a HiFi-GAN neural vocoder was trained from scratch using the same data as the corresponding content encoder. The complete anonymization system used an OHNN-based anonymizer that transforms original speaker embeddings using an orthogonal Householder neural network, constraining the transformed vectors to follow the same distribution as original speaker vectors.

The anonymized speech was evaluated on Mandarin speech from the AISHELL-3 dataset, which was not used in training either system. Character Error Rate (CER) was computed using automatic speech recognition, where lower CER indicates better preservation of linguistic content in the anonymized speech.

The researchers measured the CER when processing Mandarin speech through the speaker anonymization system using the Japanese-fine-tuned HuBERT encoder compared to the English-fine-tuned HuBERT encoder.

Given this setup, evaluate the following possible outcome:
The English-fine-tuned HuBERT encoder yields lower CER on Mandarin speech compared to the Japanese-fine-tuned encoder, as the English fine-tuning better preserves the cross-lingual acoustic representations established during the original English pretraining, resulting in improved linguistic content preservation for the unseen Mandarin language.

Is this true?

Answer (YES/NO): NO